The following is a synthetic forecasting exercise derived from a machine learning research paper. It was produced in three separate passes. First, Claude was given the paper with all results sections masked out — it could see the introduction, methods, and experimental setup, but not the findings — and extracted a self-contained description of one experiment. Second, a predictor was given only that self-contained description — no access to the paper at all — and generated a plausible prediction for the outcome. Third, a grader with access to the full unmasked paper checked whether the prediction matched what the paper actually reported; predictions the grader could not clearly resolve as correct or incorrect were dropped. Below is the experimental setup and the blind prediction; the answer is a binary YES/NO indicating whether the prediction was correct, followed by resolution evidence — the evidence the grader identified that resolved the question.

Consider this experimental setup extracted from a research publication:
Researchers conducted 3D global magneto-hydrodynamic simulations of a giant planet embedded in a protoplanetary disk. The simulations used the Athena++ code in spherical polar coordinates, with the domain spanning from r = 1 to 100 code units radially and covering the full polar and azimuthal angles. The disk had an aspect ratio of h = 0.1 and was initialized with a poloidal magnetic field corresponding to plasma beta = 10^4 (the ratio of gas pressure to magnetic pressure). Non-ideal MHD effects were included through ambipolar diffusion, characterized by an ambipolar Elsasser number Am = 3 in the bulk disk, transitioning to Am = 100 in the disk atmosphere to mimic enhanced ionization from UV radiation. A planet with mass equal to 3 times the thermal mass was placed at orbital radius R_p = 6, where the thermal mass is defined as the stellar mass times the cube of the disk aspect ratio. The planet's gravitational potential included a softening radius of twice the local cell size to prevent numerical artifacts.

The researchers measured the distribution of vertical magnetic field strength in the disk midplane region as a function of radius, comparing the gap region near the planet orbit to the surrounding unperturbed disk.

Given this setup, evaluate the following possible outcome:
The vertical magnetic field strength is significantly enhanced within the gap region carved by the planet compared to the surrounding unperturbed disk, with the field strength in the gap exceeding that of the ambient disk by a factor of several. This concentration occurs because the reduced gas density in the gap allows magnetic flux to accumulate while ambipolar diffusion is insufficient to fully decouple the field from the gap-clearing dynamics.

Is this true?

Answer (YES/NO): YES